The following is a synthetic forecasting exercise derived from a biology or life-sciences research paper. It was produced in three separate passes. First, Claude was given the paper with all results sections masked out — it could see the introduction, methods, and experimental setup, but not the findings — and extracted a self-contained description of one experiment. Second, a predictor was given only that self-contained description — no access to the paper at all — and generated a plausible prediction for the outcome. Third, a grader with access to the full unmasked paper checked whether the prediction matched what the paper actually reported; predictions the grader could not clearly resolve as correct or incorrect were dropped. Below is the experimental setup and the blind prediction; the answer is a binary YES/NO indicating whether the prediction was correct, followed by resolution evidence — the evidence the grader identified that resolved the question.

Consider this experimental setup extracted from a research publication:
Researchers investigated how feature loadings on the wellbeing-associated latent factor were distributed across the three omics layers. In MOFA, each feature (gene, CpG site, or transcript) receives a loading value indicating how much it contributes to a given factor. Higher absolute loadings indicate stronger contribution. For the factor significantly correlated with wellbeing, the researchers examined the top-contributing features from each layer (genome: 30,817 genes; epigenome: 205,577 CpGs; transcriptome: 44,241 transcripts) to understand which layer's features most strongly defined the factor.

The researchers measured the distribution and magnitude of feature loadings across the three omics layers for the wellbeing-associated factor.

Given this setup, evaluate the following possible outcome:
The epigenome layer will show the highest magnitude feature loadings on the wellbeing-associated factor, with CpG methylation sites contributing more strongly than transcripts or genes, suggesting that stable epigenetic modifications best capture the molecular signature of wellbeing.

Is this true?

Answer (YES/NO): YES